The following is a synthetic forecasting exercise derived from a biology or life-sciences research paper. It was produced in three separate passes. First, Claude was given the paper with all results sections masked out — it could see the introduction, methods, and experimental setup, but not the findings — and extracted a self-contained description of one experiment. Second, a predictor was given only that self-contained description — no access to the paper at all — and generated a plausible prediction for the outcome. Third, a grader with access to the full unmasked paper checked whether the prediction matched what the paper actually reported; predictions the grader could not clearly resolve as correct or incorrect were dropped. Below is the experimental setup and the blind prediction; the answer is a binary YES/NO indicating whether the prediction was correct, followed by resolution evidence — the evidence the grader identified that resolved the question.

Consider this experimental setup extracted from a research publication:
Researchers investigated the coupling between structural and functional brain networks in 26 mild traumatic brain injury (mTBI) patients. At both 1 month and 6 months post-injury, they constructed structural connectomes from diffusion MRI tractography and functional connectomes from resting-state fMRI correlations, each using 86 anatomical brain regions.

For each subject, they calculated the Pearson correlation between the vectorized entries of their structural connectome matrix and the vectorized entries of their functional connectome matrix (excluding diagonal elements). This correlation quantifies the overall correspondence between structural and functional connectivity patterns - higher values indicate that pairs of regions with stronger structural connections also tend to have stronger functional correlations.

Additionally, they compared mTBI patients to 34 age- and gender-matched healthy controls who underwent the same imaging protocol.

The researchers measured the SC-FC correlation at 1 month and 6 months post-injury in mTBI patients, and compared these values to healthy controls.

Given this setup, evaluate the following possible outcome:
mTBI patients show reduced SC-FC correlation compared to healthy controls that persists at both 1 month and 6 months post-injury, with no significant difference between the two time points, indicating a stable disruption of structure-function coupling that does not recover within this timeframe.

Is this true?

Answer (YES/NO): NO